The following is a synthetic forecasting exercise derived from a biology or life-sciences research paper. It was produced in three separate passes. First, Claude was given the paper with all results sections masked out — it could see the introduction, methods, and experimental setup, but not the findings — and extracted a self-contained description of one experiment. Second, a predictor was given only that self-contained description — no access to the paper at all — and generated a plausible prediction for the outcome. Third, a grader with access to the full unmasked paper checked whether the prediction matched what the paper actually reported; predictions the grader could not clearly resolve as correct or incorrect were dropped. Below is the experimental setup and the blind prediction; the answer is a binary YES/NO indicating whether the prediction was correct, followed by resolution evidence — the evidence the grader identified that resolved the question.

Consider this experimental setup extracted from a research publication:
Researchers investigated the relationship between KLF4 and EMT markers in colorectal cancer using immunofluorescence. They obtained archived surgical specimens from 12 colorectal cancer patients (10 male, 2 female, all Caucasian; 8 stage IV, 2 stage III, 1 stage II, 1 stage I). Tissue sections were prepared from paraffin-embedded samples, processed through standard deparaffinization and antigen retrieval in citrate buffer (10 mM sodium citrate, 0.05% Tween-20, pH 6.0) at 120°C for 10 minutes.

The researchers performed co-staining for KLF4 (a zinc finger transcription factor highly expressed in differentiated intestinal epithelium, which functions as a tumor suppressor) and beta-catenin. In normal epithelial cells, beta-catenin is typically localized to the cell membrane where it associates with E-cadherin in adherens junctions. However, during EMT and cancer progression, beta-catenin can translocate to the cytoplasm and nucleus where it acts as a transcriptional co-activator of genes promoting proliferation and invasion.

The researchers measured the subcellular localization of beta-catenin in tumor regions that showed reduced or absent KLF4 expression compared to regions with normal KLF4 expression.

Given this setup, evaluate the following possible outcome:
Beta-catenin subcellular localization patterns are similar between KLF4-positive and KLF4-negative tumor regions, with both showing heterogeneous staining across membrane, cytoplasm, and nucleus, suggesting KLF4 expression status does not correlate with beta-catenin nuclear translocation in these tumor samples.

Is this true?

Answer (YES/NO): NO